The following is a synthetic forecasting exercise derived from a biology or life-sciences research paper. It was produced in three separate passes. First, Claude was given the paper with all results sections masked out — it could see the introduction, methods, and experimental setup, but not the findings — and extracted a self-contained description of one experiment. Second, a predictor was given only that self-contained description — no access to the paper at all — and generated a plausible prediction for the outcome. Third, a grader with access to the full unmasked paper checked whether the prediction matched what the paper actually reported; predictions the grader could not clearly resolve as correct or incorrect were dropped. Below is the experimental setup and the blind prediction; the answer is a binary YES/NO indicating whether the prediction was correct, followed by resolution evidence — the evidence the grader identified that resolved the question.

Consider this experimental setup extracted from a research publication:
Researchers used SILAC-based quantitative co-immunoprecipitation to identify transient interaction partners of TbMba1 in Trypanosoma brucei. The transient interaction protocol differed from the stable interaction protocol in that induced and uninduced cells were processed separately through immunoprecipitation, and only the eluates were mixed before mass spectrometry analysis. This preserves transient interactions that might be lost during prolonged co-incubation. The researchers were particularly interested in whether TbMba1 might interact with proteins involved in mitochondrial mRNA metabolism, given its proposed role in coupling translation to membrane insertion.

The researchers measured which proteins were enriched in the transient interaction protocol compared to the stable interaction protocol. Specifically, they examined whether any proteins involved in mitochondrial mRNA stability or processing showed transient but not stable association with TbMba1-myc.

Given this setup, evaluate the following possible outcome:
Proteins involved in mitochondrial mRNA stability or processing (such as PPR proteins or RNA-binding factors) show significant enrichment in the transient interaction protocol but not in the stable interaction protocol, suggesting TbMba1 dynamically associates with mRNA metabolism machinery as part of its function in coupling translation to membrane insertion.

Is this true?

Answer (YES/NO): YES